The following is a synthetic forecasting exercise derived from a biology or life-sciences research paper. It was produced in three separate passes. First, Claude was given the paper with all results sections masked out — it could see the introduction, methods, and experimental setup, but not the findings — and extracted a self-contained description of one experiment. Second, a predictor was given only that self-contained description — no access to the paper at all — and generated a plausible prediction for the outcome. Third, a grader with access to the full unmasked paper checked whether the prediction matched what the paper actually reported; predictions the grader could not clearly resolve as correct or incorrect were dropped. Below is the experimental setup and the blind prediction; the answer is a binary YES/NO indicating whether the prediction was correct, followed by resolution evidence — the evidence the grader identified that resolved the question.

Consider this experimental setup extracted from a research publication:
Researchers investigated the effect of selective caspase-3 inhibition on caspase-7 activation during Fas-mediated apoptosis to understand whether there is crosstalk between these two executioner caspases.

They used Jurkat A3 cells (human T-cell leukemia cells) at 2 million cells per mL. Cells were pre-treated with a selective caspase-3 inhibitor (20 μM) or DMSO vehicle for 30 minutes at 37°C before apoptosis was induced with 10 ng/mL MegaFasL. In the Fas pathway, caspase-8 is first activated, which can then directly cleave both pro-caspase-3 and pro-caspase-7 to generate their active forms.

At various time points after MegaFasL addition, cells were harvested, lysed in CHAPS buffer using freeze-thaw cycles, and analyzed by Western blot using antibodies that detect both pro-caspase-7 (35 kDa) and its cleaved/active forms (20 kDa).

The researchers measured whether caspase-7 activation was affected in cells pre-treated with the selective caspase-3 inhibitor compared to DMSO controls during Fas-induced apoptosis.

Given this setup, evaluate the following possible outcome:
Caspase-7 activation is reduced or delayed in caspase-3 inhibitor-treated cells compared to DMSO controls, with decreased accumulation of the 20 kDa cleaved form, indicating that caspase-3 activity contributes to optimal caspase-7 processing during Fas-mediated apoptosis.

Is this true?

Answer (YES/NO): NO